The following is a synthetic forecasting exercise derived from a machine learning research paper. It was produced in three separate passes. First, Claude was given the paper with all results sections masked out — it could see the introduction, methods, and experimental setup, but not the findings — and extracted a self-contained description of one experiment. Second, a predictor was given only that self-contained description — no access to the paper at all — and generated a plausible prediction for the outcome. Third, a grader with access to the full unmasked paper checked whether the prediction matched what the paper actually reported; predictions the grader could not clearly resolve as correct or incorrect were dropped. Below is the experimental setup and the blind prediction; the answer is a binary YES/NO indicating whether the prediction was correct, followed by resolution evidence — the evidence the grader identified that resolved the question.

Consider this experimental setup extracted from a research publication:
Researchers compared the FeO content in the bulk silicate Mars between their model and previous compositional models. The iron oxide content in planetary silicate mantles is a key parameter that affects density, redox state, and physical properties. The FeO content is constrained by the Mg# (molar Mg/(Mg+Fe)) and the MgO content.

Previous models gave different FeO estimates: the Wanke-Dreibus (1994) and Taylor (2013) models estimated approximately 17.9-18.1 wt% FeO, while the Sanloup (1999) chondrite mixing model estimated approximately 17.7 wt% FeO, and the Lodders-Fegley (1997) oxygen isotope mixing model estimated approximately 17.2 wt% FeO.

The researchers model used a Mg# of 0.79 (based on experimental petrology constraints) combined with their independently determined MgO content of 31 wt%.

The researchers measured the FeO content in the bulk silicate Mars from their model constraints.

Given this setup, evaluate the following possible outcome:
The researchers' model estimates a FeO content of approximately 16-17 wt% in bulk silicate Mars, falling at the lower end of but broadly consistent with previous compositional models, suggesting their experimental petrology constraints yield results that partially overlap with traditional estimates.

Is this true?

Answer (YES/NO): NO